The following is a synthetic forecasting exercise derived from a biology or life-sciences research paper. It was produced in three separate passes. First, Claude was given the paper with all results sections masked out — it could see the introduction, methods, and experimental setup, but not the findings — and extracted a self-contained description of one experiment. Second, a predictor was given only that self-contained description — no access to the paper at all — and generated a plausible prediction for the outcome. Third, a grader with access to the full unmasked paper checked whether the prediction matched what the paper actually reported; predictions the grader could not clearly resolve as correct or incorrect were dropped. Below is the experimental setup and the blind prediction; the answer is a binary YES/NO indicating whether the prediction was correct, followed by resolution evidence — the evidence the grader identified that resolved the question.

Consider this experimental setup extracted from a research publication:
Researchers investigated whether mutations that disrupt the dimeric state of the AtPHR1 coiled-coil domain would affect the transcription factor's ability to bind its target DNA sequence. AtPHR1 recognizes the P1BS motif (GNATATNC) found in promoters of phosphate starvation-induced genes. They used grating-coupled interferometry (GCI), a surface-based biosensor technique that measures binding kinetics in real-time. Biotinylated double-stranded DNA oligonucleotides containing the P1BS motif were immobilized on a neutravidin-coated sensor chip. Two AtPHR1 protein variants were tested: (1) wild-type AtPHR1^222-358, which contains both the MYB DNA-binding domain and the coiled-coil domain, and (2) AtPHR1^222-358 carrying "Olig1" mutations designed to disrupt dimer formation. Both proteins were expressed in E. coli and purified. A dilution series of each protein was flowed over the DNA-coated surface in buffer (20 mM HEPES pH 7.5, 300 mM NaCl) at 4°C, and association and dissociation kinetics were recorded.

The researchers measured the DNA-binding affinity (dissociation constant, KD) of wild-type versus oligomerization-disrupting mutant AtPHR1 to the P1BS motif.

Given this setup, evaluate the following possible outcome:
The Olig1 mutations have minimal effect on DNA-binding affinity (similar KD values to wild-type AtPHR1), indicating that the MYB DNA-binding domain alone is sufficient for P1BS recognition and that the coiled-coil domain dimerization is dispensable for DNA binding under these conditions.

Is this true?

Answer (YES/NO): NO